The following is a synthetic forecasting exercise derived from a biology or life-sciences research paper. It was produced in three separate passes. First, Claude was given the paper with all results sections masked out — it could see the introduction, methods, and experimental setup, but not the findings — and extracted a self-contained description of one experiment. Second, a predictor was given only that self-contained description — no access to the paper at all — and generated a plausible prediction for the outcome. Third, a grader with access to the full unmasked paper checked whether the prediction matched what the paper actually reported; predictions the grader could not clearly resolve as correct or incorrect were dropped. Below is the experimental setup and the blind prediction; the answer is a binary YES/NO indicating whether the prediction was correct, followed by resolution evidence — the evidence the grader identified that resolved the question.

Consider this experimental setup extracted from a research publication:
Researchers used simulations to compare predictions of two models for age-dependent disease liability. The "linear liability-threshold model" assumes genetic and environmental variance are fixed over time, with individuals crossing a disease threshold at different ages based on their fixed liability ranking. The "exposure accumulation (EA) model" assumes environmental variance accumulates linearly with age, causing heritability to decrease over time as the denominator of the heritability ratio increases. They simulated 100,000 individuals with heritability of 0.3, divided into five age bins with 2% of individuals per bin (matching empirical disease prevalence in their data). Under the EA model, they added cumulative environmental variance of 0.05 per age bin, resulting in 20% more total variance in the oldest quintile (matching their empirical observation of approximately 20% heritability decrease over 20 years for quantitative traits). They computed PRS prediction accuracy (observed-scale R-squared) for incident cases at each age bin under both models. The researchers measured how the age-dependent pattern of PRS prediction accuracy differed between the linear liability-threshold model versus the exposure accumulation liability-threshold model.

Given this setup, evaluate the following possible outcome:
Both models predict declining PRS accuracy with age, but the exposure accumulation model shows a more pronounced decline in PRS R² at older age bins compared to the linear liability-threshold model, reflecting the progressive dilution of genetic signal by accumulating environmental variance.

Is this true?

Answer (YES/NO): YES